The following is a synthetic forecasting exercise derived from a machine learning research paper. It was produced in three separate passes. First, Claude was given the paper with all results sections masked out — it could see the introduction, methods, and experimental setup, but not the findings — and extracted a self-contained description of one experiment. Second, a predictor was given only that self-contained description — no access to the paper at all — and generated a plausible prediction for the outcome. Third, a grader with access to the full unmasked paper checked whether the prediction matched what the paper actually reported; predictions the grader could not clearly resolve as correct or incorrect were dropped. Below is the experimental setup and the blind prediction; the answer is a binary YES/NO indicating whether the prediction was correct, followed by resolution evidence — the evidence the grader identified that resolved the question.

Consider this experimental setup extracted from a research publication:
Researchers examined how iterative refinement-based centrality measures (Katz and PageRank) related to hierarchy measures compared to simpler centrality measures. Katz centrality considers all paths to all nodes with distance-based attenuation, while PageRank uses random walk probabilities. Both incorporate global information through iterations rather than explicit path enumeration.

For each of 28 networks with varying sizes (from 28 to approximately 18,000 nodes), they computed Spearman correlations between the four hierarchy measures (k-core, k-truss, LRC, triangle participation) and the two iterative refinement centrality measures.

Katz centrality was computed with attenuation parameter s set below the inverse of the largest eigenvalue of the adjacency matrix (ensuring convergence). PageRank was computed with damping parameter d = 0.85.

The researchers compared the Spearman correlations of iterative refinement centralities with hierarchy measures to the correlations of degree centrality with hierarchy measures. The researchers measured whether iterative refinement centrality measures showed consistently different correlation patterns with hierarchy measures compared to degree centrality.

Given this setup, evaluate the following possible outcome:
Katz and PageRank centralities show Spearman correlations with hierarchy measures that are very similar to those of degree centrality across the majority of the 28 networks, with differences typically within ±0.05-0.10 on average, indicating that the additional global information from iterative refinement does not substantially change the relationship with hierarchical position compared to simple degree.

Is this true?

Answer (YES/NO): NO